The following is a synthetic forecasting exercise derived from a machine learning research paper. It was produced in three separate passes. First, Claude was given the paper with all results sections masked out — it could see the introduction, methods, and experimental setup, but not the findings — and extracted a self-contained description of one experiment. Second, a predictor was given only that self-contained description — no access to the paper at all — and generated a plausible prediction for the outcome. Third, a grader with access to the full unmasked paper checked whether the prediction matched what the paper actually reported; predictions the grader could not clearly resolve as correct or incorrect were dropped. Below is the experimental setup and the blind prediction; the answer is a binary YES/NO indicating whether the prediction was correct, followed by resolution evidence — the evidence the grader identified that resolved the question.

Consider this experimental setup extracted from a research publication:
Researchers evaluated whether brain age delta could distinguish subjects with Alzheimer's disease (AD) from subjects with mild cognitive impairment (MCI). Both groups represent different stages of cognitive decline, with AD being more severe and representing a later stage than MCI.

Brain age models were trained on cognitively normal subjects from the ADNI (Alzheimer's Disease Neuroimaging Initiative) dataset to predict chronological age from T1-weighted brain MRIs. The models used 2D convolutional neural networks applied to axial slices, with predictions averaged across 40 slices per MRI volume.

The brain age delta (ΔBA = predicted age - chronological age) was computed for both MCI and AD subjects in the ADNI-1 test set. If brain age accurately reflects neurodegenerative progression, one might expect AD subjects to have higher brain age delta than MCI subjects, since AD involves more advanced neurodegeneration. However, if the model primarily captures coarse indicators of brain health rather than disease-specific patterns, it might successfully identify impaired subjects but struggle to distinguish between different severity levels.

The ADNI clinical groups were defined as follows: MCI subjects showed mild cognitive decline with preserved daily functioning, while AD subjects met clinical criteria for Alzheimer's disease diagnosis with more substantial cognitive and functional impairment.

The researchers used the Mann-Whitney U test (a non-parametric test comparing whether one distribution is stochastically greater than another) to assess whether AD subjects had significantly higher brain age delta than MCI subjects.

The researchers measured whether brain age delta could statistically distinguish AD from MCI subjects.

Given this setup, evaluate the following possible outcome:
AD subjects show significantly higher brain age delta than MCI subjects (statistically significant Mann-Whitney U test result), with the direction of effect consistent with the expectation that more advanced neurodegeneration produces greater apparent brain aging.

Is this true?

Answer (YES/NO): NO